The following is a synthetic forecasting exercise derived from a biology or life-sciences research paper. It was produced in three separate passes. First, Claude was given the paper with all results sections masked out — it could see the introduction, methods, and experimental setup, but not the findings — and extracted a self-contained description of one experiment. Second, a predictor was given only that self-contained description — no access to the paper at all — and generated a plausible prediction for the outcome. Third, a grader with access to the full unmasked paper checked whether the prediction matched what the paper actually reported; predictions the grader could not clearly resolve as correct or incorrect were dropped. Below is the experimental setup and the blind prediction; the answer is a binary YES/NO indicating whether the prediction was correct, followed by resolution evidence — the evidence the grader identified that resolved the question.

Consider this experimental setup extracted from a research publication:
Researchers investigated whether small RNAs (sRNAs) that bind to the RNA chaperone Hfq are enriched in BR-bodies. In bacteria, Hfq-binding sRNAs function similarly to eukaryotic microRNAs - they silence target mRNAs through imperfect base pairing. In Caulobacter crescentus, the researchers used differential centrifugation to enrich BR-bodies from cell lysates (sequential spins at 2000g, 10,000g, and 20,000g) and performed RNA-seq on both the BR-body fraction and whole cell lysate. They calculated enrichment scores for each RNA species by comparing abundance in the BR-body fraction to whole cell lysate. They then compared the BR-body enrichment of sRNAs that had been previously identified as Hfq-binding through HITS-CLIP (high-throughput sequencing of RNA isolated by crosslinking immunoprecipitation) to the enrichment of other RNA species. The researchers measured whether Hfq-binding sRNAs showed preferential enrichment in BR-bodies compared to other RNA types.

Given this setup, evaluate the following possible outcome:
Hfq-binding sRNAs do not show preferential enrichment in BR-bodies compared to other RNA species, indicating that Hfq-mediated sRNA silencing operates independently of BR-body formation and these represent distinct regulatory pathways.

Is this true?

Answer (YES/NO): NO